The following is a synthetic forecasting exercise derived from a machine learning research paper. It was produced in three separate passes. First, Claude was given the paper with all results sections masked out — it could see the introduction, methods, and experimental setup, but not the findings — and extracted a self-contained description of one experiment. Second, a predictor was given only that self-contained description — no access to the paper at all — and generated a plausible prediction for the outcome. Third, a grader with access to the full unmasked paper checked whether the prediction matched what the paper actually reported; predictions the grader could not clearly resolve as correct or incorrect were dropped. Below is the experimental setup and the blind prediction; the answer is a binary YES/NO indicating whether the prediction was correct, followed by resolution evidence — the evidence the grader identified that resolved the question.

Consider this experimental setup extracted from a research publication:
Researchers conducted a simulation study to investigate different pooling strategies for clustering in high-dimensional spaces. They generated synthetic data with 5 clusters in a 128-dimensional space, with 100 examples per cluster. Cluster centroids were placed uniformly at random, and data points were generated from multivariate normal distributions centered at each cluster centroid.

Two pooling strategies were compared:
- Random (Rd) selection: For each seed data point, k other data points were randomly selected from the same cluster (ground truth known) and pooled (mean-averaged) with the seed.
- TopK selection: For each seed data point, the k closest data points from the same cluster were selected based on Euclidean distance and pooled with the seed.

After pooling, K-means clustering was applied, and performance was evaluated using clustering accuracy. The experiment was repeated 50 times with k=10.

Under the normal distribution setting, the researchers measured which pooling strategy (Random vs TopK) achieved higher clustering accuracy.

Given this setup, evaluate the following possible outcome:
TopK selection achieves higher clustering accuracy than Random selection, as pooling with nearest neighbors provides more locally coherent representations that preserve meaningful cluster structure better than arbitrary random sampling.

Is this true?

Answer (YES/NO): NO